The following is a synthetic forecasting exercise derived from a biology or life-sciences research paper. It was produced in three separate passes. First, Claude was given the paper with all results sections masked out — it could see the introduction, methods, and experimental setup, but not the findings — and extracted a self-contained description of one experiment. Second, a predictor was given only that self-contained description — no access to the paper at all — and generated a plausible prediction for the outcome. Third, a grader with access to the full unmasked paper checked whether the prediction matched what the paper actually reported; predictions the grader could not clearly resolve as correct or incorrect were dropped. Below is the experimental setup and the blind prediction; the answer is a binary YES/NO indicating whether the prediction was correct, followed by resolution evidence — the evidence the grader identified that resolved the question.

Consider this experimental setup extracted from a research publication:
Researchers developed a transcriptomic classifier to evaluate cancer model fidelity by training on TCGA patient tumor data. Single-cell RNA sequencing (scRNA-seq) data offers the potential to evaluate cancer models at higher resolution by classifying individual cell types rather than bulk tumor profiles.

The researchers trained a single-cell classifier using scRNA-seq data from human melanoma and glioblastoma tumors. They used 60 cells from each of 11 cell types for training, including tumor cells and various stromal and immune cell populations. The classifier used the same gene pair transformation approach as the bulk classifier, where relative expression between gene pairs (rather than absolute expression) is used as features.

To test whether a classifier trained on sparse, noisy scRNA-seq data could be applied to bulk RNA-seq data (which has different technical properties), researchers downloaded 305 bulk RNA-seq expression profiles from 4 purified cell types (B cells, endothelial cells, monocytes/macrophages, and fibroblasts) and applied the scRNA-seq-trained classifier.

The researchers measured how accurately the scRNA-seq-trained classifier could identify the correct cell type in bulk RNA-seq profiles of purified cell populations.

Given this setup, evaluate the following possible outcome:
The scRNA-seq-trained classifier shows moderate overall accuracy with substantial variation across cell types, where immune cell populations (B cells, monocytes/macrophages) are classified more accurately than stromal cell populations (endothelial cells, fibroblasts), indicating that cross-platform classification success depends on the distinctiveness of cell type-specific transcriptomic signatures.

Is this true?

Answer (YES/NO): NO